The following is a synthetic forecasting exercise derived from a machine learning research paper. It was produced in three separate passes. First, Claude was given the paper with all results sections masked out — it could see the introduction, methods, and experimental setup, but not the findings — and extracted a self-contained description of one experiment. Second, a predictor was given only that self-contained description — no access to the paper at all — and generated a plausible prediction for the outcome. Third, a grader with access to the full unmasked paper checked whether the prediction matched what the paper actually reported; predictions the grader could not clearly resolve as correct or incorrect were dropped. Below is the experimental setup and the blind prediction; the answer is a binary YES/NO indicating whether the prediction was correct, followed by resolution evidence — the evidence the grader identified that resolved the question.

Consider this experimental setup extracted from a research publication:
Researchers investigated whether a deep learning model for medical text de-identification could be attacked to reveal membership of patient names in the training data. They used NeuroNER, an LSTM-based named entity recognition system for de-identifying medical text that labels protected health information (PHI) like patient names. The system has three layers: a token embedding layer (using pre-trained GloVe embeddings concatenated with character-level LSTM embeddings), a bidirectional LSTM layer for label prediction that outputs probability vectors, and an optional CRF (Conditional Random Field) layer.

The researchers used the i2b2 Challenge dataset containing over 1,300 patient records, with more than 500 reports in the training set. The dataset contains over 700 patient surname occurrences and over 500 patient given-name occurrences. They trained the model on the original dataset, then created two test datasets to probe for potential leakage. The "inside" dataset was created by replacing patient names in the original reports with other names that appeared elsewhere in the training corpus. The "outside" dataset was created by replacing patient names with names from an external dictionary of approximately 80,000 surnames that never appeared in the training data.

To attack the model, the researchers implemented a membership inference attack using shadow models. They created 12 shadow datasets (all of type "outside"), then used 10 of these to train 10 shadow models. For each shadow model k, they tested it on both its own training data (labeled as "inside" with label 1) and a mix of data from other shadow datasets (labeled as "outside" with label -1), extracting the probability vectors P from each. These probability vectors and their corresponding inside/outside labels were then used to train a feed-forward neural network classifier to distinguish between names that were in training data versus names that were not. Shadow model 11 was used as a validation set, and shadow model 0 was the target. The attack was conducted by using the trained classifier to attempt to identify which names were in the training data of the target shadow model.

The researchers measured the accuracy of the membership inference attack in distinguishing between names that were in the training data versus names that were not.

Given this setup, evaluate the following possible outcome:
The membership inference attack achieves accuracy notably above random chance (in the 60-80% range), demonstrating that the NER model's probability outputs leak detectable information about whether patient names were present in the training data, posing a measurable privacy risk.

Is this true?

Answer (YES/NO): NO